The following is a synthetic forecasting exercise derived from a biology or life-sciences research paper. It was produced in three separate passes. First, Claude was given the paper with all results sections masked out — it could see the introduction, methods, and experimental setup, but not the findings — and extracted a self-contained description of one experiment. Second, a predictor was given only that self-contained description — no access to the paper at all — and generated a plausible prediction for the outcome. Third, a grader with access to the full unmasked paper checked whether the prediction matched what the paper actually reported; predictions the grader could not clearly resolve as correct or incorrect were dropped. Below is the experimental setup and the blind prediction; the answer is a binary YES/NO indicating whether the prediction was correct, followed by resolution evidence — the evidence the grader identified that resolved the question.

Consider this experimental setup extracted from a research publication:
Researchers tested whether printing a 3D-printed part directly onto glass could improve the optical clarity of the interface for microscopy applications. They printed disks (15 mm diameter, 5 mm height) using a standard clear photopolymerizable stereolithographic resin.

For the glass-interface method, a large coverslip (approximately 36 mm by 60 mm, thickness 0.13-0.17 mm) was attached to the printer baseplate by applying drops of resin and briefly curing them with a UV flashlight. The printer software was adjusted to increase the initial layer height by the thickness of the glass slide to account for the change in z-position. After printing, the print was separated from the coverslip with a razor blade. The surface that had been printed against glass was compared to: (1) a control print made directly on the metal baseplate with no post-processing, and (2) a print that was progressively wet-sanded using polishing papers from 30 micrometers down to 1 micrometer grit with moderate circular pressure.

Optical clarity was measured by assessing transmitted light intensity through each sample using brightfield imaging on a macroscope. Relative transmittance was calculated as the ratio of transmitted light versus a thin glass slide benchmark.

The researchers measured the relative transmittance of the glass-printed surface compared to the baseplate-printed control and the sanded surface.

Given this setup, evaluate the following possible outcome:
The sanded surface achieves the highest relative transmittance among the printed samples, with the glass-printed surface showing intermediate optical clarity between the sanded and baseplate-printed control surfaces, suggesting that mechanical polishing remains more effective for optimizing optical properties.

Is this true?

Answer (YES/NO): NO